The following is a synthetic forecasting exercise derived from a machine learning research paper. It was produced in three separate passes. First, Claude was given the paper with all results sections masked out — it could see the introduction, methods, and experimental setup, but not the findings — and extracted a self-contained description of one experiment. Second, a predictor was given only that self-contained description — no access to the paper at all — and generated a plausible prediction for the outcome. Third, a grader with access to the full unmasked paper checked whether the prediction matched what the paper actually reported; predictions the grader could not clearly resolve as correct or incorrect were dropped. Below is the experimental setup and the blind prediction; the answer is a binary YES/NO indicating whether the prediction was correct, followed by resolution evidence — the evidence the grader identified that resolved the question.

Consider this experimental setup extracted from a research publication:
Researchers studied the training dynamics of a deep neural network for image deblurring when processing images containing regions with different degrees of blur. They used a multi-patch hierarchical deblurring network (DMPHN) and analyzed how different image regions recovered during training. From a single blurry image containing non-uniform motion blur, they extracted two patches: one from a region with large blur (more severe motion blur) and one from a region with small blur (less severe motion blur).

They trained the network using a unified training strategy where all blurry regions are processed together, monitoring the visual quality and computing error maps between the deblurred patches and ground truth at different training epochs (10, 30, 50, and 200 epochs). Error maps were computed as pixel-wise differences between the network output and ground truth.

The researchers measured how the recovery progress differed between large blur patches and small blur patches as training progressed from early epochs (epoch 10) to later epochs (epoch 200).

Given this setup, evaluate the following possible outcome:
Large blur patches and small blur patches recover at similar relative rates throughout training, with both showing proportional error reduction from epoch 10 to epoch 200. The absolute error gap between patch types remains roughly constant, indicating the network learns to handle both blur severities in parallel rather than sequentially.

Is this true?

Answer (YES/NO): NO